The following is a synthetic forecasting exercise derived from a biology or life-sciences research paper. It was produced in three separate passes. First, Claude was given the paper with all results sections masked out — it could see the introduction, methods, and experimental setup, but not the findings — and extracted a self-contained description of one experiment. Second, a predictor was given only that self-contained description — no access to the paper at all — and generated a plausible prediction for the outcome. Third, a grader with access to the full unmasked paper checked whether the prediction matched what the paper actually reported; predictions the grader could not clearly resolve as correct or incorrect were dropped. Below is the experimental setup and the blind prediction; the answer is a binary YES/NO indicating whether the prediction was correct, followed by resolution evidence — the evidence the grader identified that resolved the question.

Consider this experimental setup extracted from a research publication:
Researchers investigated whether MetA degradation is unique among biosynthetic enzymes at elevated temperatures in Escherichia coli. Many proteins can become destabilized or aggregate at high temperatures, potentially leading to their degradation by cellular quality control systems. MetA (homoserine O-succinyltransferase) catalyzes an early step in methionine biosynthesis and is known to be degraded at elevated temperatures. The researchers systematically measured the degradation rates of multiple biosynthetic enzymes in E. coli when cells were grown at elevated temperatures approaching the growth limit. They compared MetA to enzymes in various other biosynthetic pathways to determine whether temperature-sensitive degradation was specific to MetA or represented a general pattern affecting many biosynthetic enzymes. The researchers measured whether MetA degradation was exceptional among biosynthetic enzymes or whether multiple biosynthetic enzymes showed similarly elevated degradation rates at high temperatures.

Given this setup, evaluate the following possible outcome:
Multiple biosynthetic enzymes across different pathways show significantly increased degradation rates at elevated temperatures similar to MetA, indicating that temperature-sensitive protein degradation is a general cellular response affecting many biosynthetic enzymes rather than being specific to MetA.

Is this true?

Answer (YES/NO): NO